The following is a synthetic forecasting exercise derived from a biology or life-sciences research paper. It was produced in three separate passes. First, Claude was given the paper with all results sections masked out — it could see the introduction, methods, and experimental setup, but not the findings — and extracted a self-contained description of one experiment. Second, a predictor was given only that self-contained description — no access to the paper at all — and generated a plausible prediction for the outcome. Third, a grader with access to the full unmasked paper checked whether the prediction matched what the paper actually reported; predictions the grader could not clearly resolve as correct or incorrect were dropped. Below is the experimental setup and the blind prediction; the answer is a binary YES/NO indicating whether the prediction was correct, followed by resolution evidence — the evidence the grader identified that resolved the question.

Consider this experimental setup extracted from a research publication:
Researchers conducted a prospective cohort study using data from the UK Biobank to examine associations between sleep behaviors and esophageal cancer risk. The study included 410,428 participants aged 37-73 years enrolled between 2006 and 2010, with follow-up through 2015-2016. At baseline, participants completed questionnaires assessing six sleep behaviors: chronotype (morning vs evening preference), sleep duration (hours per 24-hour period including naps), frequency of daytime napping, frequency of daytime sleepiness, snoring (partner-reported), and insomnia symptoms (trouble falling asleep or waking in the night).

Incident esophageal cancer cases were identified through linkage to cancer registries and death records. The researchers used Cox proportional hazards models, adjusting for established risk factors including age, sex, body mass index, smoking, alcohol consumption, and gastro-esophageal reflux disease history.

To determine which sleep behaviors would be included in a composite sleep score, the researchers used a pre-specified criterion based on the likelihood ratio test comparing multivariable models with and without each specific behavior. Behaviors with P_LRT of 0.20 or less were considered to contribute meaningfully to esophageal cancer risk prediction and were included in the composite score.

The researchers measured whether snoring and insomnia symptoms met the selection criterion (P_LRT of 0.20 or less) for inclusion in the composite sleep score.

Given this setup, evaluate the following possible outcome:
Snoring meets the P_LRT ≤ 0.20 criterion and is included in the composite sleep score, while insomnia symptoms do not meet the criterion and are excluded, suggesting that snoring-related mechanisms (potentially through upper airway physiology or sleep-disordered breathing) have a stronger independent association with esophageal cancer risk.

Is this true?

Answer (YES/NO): NO